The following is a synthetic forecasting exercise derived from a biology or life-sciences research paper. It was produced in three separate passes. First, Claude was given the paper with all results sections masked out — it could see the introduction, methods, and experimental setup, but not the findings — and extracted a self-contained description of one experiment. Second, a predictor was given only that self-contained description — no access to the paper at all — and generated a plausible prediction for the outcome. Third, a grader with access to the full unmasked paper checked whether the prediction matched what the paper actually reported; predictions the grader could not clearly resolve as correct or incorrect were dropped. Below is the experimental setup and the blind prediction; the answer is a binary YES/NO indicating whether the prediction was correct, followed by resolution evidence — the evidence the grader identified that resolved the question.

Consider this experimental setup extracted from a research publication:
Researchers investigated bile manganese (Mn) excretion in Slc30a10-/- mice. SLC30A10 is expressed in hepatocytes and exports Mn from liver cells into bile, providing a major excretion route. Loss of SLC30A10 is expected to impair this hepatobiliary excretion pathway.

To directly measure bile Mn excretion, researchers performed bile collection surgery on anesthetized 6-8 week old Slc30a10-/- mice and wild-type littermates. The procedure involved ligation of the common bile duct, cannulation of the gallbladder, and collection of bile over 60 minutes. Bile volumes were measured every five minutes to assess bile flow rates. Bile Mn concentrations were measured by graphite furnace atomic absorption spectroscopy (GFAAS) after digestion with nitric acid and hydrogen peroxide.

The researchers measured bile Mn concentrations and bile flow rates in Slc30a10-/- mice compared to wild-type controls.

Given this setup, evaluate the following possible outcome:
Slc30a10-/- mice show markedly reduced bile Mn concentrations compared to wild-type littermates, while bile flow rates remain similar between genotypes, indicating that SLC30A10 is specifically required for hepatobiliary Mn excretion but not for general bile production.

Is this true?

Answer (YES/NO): NO